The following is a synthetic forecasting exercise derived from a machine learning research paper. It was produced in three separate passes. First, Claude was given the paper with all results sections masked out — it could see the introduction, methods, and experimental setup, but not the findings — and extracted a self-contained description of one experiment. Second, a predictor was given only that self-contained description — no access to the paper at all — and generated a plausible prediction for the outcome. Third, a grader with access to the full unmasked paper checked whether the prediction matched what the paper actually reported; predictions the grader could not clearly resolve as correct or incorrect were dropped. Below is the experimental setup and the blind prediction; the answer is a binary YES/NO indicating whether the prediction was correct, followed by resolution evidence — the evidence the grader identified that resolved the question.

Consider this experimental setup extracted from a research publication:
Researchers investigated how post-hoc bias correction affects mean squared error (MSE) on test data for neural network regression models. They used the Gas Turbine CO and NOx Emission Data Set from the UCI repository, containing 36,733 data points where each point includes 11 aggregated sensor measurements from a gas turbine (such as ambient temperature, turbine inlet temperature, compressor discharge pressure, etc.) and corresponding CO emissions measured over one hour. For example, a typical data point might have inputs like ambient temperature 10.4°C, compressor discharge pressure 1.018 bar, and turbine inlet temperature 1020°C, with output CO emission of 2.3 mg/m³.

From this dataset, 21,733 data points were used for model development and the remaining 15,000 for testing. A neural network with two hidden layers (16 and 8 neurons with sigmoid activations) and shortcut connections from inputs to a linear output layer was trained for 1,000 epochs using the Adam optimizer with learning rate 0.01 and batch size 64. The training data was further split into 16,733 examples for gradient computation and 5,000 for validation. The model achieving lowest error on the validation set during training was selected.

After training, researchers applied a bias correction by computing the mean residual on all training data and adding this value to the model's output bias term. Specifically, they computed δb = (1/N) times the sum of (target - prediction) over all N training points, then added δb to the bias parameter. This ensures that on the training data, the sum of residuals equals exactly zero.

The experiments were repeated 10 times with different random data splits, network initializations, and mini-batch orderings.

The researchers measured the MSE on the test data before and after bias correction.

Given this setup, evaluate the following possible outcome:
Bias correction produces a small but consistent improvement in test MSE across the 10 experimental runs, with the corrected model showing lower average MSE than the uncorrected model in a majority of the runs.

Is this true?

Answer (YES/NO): NO